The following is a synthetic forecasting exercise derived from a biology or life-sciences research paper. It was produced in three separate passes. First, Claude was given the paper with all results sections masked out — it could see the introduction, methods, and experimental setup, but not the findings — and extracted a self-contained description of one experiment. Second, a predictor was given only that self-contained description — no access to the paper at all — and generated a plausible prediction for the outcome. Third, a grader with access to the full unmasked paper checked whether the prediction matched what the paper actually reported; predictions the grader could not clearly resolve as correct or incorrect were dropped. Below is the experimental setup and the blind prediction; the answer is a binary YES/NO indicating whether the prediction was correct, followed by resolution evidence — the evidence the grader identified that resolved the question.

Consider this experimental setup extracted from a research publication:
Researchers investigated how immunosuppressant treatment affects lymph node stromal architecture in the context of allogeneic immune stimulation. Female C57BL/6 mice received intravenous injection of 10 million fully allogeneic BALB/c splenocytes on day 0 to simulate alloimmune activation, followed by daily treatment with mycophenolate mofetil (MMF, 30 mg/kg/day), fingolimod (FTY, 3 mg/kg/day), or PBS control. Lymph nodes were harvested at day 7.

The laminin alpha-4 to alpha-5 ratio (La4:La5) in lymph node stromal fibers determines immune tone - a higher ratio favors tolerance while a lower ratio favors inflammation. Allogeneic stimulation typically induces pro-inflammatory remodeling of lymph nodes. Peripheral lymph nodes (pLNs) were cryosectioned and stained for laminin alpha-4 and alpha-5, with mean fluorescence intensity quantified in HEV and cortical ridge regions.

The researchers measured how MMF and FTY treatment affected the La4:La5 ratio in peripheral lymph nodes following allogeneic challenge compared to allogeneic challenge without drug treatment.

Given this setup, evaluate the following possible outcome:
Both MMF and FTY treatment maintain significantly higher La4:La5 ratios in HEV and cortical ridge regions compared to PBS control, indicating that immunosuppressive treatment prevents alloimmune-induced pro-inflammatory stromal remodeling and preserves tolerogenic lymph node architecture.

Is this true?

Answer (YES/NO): YES